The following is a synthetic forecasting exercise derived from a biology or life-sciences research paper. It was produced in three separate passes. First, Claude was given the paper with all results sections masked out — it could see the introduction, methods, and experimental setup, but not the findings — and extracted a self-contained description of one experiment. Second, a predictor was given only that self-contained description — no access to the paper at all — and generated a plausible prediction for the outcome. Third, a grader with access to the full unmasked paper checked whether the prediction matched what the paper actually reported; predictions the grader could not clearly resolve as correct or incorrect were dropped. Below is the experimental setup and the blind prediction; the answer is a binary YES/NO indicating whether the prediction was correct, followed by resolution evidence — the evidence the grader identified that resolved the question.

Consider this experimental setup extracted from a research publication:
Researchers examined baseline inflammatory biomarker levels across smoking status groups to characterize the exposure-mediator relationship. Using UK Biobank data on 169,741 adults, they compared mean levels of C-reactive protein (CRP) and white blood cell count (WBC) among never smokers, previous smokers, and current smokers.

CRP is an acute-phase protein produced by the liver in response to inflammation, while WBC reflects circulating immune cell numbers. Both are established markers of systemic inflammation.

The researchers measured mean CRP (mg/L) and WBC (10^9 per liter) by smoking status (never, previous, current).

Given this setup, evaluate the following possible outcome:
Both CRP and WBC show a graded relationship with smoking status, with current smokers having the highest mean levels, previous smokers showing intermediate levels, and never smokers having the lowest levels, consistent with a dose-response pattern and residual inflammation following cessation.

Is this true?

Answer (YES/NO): YES